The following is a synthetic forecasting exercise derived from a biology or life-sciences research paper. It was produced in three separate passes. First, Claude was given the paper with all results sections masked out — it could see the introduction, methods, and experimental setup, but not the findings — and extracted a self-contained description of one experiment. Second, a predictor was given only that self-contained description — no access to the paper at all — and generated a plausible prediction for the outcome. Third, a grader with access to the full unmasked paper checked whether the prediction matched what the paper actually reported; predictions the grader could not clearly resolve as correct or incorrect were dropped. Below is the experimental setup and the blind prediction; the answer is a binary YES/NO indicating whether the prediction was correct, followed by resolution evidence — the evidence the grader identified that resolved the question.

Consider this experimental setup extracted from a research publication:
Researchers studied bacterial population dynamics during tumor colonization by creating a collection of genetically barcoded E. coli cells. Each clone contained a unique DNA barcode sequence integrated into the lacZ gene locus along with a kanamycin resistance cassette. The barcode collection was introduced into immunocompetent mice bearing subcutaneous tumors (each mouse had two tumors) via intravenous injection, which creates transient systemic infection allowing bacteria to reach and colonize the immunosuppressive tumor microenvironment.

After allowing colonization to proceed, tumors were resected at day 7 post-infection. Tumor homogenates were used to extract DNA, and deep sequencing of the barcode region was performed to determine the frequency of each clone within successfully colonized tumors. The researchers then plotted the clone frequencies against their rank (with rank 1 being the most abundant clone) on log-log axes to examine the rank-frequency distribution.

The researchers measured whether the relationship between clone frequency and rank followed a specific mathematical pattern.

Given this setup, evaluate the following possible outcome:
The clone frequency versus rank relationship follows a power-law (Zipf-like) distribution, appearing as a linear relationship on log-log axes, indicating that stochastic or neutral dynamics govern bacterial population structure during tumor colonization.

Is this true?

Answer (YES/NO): NO